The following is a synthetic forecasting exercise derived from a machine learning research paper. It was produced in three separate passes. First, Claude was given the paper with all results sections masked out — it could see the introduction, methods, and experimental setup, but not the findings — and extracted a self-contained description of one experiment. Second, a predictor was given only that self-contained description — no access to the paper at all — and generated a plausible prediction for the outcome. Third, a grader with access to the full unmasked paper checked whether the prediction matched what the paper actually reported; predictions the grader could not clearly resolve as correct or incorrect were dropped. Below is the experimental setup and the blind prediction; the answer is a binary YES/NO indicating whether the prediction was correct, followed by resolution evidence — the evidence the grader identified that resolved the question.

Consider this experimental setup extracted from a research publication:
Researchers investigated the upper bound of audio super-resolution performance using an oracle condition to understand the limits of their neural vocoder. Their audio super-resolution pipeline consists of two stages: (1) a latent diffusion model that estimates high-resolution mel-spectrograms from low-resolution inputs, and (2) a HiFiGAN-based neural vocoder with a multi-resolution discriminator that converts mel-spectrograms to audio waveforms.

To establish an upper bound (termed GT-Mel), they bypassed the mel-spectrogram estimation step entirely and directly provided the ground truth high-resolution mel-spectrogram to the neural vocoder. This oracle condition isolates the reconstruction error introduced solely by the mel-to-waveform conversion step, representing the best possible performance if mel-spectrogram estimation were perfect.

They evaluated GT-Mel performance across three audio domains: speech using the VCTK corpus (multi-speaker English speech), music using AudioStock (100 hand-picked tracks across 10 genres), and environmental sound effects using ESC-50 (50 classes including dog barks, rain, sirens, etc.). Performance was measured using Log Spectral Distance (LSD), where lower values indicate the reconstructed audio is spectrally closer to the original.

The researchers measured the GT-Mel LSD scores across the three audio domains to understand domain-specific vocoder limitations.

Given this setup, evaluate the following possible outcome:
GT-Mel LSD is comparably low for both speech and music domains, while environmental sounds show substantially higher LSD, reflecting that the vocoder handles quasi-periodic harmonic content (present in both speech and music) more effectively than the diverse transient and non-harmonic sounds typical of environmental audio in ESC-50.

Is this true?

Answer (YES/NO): YES